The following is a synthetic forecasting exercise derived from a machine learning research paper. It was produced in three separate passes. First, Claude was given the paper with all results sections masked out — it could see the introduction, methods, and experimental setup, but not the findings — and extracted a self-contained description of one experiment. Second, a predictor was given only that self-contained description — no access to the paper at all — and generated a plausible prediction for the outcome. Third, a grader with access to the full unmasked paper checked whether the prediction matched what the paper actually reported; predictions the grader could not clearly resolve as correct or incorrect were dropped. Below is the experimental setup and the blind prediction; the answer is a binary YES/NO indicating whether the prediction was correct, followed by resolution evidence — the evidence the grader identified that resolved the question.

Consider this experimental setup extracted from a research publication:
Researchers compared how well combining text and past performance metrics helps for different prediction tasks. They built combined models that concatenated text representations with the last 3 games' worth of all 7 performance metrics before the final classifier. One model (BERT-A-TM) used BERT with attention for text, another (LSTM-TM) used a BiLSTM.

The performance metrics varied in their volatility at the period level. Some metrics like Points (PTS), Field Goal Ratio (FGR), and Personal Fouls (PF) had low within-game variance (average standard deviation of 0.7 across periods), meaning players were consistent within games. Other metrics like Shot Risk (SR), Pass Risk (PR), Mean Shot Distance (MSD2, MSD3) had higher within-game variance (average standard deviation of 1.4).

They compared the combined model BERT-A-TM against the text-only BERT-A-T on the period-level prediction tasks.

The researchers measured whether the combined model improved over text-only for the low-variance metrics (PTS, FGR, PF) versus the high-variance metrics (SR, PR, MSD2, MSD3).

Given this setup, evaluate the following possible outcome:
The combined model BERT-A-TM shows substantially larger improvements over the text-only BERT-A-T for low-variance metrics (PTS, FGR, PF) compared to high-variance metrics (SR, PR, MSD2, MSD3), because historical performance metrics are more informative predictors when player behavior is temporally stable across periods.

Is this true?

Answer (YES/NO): YES